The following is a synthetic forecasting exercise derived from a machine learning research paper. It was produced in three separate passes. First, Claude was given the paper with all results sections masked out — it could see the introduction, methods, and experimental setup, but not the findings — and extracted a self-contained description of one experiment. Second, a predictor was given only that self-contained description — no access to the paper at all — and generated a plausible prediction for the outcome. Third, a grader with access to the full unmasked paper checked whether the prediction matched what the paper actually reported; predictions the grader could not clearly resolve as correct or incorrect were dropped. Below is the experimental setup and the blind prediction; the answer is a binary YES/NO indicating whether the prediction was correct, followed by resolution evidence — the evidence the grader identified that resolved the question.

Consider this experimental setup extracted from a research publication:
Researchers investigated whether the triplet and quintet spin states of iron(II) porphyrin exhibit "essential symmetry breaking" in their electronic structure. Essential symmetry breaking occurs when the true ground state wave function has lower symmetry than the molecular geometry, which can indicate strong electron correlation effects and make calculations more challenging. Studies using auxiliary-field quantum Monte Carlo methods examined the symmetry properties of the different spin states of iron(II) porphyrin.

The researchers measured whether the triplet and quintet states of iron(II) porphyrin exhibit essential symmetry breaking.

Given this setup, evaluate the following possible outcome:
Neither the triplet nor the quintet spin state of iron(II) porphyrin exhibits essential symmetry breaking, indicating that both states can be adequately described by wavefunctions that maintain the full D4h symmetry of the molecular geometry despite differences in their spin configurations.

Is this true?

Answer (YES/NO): YES